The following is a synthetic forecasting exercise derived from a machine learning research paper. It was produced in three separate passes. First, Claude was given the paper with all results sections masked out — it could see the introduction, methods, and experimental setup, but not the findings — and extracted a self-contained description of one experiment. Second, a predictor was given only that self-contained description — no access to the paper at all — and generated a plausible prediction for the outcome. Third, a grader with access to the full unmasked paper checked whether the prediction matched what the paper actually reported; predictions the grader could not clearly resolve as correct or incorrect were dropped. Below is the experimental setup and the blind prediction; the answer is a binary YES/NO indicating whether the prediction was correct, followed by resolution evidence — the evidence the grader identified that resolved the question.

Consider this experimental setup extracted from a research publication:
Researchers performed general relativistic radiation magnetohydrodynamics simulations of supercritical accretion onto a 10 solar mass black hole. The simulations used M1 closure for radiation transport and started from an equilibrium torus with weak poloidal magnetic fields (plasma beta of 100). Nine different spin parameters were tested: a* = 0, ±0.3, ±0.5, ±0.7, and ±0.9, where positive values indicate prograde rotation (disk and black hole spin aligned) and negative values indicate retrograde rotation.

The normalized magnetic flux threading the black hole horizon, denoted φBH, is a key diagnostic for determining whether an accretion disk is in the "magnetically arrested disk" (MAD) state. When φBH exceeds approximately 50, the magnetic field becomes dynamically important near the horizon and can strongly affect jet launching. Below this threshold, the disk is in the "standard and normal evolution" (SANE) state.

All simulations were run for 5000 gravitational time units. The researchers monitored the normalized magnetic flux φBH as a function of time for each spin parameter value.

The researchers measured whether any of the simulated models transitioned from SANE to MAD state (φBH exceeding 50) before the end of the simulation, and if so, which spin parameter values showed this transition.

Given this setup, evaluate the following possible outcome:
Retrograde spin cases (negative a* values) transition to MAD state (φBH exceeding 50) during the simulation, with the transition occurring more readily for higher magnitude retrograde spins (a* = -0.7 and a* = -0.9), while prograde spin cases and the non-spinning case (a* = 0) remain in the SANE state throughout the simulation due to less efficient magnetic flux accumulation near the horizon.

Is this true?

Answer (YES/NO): NO